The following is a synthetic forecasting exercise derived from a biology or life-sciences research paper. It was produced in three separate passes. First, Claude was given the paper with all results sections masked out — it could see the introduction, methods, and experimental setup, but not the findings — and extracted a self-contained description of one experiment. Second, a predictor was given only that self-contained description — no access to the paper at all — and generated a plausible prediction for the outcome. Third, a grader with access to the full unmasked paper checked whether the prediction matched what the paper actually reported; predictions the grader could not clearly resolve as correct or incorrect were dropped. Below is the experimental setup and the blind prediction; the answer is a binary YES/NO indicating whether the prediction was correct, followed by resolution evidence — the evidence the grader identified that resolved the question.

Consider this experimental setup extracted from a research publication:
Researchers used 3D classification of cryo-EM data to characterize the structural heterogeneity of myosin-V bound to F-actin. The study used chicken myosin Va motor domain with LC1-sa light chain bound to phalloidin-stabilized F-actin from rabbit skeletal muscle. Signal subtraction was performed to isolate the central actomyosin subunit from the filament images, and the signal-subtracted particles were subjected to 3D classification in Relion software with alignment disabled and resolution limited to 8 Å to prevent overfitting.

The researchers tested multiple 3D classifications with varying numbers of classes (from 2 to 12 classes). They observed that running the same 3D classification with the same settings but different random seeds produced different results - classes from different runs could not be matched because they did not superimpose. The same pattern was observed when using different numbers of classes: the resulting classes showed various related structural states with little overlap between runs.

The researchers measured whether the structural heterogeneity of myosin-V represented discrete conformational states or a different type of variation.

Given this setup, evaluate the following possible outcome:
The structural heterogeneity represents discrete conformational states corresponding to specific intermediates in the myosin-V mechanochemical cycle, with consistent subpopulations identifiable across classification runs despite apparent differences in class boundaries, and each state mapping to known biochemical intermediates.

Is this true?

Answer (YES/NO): NO